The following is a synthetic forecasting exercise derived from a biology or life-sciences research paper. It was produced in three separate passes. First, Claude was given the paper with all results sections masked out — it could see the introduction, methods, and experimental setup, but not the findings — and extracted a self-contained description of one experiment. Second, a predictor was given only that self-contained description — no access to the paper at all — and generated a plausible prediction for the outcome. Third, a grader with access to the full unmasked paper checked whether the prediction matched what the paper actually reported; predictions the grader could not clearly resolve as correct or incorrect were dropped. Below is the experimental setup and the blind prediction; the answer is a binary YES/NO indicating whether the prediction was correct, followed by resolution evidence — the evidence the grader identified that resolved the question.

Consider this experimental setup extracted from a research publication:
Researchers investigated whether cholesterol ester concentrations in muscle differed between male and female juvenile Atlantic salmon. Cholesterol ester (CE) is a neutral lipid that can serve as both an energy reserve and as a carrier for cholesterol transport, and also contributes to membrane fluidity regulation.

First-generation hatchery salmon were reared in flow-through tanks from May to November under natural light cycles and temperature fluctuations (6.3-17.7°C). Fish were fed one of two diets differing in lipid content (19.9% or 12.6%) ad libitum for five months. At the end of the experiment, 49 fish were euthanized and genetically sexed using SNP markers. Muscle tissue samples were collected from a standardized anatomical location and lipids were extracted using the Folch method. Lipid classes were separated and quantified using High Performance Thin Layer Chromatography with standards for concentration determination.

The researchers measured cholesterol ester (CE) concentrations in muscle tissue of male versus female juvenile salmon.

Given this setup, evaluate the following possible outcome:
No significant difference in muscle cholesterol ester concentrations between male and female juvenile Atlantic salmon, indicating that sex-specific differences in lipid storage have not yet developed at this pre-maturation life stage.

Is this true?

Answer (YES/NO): NO